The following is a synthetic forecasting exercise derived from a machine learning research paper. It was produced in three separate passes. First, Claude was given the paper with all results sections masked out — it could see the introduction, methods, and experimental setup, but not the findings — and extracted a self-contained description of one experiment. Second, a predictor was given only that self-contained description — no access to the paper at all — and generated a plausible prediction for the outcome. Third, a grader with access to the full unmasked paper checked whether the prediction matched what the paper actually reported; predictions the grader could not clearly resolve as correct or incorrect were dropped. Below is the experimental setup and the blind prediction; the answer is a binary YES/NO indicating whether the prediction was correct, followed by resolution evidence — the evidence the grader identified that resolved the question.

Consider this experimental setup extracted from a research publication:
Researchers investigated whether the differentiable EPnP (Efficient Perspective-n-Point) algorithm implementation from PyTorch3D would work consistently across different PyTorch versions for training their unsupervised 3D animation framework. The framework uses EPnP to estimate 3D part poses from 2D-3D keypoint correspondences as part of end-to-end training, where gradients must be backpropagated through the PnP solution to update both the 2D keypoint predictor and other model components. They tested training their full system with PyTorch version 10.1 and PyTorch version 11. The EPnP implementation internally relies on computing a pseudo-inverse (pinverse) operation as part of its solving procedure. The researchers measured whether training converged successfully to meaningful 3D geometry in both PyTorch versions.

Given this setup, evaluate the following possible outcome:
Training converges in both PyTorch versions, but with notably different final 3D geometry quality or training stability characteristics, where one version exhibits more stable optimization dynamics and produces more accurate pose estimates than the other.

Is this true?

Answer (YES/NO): NO